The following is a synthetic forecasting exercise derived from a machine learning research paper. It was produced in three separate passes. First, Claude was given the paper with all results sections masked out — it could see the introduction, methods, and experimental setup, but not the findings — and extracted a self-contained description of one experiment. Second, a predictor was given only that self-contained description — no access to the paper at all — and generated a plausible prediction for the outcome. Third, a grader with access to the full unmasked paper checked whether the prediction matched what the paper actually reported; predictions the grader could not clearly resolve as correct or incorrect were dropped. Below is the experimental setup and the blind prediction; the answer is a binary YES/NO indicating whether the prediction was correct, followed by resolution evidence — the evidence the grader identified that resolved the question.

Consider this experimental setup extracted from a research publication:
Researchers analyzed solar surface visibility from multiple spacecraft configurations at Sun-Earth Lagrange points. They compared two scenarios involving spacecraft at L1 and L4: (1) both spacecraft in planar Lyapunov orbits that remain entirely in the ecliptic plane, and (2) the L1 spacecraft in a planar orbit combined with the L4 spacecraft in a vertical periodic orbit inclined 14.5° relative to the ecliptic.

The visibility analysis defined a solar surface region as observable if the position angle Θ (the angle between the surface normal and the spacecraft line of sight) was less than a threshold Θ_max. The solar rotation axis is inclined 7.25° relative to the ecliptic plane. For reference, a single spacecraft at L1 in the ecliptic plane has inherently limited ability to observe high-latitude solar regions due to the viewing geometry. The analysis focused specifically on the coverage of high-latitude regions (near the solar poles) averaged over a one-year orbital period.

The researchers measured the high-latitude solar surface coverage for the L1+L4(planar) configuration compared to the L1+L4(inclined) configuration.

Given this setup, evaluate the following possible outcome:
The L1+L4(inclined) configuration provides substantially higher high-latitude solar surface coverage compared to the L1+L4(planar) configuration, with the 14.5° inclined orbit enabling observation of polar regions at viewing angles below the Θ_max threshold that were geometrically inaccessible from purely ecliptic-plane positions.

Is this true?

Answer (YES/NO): NO